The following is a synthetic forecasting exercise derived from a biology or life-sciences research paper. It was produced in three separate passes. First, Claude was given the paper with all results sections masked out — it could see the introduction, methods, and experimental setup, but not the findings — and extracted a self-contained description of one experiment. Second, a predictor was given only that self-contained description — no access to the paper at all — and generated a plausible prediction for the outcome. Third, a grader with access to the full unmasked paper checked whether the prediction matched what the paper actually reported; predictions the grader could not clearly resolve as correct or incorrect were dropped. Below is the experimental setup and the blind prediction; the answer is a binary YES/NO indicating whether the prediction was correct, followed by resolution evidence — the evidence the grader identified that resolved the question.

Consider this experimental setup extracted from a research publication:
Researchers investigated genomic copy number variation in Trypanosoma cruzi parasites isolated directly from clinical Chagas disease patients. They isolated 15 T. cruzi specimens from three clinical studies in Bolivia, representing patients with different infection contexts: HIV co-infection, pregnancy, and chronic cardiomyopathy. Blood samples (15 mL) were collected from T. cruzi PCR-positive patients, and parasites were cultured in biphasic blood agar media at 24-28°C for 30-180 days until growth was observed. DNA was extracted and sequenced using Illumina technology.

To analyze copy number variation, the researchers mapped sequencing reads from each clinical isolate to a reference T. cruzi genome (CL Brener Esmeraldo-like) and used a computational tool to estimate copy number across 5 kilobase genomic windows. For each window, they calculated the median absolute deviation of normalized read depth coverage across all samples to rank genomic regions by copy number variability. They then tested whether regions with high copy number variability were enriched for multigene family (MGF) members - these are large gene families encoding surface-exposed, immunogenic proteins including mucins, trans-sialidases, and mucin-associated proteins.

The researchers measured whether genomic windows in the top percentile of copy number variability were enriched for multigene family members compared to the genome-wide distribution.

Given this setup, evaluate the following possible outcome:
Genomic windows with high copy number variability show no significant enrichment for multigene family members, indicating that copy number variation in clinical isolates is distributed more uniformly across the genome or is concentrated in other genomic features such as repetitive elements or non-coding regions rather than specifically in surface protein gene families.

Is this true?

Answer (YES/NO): NO